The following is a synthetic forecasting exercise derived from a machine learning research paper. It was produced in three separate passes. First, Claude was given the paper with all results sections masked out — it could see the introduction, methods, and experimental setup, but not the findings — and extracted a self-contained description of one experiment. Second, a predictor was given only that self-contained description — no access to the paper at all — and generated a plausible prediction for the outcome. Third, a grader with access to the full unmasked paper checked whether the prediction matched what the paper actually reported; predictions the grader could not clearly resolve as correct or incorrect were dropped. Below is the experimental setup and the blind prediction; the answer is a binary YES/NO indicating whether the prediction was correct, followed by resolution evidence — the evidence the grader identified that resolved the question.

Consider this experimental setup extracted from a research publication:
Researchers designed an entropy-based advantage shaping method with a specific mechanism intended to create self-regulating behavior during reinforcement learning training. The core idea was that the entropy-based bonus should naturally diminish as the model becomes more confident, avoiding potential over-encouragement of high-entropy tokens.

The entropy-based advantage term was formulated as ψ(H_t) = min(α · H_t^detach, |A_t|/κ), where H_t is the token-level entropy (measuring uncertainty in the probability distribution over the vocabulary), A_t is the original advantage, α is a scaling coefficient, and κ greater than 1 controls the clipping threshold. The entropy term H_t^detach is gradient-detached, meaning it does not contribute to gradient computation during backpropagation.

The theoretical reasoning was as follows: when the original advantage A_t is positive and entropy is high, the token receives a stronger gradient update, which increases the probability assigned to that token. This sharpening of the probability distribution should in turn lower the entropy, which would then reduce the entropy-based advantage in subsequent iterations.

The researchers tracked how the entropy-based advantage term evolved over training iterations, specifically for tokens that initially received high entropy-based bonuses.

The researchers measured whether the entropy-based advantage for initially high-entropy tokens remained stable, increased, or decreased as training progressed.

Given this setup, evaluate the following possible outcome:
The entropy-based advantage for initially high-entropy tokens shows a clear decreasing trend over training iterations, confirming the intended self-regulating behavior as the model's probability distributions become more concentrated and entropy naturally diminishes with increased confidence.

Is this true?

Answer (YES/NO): YES